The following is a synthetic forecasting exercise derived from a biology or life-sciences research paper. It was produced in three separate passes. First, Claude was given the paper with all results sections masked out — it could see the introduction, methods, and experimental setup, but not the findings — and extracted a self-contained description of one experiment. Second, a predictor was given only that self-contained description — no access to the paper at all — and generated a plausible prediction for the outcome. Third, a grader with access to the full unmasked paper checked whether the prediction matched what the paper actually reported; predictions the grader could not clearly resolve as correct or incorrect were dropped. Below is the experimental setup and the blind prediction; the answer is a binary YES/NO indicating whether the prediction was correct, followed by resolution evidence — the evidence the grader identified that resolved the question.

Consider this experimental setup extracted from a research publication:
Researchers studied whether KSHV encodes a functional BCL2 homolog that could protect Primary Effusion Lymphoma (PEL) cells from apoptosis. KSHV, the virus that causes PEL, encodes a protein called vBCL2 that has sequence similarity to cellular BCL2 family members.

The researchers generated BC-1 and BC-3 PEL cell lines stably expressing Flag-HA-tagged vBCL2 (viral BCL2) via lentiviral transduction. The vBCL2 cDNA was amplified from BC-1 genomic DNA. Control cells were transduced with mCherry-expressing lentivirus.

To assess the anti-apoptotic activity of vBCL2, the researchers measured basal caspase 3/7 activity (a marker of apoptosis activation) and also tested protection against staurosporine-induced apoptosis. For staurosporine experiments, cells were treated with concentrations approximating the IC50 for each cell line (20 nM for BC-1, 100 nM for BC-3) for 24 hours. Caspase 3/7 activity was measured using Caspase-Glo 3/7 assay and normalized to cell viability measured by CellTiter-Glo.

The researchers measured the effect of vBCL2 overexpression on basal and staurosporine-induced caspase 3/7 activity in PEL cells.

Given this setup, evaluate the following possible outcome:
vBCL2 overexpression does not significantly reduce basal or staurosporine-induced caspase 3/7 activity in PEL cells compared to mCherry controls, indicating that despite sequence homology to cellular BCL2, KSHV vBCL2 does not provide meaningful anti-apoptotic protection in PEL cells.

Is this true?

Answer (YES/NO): NO